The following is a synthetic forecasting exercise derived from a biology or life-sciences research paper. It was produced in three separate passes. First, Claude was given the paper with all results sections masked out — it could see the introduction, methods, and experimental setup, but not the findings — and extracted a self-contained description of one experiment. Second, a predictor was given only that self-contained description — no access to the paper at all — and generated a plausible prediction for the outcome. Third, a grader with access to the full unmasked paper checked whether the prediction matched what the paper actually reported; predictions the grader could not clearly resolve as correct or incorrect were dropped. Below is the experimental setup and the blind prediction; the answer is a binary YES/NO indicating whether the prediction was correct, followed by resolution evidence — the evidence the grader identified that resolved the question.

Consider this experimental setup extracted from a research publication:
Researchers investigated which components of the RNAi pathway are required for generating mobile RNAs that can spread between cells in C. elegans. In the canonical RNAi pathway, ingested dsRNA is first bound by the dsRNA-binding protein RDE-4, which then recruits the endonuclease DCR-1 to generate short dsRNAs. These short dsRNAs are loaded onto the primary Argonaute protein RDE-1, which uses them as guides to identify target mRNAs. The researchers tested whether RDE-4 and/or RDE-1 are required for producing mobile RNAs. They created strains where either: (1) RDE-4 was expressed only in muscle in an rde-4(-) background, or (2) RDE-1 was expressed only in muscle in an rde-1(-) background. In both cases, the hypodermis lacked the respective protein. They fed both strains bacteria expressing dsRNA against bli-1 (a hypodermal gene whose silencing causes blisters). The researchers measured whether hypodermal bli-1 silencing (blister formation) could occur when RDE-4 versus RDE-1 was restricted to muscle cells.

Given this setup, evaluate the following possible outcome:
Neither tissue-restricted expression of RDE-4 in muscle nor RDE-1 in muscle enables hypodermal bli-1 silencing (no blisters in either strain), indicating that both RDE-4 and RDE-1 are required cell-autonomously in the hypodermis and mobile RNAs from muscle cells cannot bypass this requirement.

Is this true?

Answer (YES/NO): NO